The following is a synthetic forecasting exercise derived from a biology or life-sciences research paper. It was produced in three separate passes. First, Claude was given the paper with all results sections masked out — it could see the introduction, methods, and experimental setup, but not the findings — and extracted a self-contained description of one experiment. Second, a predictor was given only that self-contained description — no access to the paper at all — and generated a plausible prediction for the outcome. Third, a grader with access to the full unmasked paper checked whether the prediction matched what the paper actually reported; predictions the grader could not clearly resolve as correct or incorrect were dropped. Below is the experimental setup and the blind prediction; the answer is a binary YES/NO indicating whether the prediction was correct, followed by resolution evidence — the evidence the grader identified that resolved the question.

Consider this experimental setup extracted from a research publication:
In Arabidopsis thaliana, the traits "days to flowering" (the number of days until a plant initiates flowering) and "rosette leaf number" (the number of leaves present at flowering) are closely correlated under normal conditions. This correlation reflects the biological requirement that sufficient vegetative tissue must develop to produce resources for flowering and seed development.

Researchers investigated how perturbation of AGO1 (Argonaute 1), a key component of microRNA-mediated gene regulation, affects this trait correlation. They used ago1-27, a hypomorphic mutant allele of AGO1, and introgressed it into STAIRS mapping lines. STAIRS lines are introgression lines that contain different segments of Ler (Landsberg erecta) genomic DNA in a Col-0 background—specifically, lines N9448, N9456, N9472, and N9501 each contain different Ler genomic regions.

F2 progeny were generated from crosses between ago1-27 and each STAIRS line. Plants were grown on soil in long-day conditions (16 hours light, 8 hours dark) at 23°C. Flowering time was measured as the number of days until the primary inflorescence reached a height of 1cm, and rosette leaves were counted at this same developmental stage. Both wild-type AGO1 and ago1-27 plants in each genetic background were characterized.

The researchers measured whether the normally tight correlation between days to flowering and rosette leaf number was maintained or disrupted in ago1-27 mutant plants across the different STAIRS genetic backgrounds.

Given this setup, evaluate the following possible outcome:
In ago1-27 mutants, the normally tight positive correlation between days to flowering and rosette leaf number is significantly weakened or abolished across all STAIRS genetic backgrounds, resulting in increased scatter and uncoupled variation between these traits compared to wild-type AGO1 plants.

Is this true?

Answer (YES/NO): NO